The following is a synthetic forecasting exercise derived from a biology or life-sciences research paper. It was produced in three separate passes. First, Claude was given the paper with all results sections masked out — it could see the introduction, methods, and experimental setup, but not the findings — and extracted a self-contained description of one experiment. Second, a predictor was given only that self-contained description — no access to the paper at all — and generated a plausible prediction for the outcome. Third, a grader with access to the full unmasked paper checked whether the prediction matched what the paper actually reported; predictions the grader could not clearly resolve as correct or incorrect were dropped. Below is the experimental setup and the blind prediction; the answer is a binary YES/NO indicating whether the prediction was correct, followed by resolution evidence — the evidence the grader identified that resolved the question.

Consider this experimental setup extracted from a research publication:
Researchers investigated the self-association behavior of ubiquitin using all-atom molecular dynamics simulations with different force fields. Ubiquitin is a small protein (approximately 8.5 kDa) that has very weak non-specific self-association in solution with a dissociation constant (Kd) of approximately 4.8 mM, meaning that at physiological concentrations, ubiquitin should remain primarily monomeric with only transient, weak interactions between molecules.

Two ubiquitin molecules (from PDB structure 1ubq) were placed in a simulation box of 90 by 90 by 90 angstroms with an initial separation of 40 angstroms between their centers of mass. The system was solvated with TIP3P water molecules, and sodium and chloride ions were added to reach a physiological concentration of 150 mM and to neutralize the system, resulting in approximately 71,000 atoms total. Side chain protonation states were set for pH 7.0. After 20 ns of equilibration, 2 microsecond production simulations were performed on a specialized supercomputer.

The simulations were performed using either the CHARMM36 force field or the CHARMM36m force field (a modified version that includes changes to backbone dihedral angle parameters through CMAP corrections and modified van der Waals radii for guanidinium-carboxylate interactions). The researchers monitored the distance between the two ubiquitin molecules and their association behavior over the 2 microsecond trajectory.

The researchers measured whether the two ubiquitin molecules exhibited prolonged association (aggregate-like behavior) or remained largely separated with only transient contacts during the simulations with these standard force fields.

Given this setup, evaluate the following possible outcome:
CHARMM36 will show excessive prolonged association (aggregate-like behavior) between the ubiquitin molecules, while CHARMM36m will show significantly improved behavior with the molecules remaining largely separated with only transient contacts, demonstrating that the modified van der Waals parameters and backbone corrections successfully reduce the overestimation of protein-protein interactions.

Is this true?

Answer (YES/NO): YES